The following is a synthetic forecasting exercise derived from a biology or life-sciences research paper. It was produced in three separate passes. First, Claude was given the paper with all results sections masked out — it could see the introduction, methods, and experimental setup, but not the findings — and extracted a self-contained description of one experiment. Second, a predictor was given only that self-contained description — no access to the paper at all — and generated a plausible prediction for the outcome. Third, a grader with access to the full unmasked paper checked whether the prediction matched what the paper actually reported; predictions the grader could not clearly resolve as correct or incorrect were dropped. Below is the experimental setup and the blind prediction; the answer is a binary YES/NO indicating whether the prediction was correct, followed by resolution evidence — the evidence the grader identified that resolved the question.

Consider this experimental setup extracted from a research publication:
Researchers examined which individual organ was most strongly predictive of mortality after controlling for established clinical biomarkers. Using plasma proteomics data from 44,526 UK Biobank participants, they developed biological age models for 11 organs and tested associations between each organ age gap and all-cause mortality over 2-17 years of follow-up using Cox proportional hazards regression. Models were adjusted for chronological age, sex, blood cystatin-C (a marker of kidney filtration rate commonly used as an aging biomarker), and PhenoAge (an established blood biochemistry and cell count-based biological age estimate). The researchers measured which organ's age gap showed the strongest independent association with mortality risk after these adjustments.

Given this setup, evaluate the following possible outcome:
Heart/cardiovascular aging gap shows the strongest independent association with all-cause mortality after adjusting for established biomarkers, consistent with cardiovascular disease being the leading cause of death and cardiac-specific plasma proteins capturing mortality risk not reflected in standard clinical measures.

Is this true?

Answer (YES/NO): NO